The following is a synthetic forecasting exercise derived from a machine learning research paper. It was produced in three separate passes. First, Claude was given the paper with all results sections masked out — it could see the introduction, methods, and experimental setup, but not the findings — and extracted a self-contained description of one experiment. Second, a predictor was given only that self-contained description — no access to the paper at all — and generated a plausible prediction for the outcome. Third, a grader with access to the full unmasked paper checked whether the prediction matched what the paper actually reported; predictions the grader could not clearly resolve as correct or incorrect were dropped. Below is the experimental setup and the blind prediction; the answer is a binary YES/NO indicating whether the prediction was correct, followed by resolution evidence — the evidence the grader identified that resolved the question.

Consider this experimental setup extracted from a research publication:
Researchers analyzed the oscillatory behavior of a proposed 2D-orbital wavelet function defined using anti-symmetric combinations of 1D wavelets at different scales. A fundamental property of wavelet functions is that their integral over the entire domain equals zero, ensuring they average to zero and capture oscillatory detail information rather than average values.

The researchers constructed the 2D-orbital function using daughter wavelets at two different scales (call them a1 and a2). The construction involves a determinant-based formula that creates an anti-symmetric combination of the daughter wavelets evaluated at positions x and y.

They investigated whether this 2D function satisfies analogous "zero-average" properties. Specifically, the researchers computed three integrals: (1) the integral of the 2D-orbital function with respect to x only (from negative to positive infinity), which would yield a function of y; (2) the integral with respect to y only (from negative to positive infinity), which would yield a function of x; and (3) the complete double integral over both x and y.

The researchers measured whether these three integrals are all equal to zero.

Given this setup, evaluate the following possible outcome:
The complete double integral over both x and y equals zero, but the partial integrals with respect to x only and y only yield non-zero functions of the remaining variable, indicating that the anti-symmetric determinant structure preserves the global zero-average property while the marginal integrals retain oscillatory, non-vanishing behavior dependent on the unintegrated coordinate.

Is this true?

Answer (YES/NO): NO